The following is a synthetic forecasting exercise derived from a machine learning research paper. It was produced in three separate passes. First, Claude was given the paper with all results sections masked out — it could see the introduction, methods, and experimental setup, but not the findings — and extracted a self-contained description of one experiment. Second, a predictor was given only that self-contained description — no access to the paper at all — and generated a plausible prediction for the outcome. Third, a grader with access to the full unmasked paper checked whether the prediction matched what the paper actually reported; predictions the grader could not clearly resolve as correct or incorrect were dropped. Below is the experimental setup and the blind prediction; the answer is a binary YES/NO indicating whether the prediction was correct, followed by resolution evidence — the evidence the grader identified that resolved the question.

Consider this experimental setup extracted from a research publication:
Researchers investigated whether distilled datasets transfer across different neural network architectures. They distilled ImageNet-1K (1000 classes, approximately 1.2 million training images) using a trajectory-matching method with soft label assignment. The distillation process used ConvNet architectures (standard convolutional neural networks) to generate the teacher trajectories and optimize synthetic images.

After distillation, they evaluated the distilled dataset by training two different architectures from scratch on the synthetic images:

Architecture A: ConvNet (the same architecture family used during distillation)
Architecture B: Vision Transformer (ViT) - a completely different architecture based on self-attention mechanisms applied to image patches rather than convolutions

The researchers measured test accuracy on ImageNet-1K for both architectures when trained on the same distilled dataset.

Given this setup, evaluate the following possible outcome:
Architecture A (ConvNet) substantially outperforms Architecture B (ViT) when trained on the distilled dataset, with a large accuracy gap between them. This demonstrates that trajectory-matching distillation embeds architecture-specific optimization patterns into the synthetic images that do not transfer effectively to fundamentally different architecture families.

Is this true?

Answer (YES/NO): NO